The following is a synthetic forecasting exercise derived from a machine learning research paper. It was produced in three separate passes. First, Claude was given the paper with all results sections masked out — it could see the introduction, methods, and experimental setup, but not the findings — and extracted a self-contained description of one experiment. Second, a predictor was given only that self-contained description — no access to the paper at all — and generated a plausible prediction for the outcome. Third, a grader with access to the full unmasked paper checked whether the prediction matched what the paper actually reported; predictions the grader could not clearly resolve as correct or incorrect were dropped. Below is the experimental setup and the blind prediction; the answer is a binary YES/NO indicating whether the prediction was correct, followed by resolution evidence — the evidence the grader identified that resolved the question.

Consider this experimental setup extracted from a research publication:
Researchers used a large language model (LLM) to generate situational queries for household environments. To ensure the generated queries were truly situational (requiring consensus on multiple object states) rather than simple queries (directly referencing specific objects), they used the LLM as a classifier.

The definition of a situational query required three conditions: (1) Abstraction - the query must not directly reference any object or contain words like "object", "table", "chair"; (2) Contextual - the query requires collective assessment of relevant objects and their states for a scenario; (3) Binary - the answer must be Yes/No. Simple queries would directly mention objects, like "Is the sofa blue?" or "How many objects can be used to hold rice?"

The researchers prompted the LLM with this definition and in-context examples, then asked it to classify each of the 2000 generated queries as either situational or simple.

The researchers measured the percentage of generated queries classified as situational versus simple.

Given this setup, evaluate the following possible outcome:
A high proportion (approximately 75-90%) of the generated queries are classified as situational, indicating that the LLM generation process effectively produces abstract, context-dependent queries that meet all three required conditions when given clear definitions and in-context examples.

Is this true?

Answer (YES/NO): YES